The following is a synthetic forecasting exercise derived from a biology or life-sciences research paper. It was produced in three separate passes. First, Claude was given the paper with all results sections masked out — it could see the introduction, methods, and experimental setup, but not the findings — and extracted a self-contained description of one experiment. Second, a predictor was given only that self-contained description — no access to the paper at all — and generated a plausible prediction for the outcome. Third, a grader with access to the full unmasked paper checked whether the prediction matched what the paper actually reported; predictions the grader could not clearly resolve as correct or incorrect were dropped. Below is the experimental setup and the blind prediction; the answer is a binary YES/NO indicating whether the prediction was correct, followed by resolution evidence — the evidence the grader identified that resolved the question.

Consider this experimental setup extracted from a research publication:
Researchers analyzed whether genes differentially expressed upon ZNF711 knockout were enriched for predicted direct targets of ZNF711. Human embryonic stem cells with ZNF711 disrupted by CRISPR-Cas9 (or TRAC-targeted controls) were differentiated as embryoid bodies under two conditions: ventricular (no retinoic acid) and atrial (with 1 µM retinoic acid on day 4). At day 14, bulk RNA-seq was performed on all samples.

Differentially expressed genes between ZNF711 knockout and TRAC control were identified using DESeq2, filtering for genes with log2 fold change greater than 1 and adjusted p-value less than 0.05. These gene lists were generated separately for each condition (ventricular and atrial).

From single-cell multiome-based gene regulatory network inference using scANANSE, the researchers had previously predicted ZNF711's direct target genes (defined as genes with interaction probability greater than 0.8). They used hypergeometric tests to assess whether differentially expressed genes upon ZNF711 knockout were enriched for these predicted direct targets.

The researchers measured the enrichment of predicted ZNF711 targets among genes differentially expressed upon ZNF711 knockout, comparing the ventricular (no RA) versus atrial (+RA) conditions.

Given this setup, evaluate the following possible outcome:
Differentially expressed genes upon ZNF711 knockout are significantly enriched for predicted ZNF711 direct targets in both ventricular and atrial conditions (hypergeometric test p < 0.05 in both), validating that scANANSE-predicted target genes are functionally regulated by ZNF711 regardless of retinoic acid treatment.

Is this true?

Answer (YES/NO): NO